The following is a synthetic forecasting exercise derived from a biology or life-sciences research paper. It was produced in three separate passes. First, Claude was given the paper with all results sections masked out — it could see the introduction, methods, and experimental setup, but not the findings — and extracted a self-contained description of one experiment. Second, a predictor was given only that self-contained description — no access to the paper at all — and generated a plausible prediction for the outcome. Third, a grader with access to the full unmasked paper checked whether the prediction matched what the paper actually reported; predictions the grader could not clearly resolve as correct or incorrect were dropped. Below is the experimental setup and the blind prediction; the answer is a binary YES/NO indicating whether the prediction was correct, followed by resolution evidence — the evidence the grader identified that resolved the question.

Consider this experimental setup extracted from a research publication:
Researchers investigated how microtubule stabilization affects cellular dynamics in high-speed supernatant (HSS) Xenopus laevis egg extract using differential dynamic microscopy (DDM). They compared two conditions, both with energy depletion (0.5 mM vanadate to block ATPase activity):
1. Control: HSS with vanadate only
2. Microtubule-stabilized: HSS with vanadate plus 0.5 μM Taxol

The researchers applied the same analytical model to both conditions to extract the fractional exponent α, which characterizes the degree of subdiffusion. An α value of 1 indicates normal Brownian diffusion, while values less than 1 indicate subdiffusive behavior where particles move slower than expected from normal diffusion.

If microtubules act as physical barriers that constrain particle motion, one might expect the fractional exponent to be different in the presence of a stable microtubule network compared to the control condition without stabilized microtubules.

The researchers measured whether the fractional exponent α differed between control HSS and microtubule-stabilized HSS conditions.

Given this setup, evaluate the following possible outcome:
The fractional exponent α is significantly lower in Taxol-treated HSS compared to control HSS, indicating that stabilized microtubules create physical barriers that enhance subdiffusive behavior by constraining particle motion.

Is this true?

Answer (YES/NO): YES